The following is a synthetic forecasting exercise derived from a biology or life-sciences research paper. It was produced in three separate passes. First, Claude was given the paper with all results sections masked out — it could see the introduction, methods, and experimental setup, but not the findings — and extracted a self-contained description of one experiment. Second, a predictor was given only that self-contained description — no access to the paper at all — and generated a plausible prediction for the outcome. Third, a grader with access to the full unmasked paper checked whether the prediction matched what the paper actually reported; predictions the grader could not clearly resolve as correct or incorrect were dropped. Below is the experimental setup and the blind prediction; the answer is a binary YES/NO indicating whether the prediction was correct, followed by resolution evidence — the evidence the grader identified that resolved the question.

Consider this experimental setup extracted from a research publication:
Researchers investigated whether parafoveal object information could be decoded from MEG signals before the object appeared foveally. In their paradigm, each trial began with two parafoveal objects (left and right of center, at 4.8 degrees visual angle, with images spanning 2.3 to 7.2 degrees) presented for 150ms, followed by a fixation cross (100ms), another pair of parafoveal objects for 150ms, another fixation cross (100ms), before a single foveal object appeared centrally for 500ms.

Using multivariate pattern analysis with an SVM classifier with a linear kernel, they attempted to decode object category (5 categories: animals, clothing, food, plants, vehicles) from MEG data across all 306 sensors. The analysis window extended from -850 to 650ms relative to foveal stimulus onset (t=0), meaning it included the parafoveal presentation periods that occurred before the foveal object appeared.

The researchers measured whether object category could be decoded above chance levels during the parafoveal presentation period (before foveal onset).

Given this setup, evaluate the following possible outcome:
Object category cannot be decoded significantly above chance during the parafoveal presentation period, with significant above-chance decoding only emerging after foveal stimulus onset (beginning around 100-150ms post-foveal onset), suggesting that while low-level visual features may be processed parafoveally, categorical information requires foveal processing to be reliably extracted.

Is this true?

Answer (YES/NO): YES